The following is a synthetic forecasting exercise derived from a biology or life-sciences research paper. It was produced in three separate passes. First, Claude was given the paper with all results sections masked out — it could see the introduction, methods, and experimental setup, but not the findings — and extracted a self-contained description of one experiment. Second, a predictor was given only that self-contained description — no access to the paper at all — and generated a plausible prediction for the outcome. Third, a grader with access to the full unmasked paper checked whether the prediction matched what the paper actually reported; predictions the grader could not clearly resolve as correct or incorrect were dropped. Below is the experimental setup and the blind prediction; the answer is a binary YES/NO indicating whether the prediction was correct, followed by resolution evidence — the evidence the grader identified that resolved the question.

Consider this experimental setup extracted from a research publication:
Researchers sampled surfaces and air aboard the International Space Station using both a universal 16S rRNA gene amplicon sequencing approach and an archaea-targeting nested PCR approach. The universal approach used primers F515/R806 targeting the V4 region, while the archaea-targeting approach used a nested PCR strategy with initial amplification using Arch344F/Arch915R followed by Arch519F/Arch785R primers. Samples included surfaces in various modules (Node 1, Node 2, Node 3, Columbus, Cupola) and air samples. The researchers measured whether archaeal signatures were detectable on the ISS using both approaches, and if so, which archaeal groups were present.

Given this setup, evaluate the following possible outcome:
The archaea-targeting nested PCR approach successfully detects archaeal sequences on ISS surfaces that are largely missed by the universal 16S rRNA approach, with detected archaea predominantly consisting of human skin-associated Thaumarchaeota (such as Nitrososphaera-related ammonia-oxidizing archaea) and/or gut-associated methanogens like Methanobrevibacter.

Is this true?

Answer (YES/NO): NO